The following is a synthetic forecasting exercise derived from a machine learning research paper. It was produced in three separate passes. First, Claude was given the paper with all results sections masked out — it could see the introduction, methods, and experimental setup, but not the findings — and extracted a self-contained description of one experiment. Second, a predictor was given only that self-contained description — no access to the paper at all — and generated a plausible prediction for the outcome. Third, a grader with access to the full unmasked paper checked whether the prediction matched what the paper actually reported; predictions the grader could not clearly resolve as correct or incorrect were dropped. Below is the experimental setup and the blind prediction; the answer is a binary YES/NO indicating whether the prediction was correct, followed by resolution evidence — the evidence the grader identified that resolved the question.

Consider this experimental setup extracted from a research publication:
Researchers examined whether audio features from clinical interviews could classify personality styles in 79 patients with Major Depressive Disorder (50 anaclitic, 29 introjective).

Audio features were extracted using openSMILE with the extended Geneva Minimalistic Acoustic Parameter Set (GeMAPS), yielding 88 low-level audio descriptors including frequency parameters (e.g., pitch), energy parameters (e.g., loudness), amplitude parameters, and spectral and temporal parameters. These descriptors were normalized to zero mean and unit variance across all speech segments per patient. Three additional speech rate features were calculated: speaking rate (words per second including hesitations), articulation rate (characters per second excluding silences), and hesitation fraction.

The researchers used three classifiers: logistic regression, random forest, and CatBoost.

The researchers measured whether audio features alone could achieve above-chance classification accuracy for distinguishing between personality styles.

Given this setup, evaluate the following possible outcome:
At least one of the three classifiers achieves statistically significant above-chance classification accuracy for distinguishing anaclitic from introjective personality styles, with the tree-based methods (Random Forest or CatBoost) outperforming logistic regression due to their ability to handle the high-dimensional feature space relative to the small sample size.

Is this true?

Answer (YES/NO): YES